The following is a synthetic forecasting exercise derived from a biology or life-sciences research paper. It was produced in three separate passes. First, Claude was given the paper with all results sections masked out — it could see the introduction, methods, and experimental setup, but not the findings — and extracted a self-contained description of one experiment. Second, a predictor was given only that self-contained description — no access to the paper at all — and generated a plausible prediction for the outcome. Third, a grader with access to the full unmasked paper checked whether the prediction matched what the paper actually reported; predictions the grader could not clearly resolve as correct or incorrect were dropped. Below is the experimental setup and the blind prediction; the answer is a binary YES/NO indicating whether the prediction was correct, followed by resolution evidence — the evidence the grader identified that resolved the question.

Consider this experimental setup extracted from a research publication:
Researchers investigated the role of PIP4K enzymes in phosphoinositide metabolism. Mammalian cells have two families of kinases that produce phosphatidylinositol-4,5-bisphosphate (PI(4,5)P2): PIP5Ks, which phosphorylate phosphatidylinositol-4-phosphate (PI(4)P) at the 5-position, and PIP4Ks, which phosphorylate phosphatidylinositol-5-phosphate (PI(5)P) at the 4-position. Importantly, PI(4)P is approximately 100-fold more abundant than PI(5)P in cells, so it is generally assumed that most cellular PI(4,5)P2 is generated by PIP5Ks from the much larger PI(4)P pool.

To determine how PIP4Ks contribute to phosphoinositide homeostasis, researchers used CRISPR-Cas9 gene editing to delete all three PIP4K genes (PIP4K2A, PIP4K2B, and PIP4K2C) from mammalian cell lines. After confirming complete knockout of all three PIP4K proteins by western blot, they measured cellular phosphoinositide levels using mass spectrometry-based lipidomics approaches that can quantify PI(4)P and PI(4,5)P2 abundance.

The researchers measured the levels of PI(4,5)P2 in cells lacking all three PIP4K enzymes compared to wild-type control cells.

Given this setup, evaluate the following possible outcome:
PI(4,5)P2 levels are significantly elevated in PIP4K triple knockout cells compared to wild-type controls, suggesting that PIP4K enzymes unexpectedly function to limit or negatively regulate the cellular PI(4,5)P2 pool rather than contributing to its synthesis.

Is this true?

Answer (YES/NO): YES